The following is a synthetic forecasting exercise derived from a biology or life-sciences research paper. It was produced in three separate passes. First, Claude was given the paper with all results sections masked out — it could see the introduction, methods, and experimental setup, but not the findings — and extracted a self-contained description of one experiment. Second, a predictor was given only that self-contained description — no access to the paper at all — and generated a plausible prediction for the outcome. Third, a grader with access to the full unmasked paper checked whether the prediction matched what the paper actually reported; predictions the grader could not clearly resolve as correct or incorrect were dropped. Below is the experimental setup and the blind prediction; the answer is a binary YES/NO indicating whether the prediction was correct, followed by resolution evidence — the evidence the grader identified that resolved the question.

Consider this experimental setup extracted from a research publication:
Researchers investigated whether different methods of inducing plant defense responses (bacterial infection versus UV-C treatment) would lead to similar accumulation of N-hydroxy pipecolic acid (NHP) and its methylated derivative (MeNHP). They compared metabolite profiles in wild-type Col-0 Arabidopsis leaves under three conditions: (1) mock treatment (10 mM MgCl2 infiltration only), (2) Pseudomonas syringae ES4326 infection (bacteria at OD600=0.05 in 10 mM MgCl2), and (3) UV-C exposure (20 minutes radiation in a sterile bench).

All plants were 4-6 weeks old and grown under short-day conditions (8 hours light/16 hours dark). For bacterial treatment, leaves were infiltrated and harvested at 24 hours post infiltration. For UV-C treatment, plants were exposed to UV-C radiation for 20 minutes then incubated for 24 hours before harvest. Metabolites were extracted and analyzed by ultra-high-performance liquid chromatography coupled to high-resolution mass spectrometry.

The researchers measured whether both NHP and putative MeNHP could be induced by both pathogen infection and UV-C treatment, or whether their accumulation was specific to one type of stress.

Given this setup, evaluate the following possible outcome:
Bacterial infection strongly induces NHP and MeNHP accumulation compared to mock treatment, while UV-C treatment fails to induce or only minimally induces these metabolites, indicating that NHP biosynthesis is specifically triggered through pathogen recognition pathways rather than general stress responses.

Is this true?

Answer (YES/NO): NO